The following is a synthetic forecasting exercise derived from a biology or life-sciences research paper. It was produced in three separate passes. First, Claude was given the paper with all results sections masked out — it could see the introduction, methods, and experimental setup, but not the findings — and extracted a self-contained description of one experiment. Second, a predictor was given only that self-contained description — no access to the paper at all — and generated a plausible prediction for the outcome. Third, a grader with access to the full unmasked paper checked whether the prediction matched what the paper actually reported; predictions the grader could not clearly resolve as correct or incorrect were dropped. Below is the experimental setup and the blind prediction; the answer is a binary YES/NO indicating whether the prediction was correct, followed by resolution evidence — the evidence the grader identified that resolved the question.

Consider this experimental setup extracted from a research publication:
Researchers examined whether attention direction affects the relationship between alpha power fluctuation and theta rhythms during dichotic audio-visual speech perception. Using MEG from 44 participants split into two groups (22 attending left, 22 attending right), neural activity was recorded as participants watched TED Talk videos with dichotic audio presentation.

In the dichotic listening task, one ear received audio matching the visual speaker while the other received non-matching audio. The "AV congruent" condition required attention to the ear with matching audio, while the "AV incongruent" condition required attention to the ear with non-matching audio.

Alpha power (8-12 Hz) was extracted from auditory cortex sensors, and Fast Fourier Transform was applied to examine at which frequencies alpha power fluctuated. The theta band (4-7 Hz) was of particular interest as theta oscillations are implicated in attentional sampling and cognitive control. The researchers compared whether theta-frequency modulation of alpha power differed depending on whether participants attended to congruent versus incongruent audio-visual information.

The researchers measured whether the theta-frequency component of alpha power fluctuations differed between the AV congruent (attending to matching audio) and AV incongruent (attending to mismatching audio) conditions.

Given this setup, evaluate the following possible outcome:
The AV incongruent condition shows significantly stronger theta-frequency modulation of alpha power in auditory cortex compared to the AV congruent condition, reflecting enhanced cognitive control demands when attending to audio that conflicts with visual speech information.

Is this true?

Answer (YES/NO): YES